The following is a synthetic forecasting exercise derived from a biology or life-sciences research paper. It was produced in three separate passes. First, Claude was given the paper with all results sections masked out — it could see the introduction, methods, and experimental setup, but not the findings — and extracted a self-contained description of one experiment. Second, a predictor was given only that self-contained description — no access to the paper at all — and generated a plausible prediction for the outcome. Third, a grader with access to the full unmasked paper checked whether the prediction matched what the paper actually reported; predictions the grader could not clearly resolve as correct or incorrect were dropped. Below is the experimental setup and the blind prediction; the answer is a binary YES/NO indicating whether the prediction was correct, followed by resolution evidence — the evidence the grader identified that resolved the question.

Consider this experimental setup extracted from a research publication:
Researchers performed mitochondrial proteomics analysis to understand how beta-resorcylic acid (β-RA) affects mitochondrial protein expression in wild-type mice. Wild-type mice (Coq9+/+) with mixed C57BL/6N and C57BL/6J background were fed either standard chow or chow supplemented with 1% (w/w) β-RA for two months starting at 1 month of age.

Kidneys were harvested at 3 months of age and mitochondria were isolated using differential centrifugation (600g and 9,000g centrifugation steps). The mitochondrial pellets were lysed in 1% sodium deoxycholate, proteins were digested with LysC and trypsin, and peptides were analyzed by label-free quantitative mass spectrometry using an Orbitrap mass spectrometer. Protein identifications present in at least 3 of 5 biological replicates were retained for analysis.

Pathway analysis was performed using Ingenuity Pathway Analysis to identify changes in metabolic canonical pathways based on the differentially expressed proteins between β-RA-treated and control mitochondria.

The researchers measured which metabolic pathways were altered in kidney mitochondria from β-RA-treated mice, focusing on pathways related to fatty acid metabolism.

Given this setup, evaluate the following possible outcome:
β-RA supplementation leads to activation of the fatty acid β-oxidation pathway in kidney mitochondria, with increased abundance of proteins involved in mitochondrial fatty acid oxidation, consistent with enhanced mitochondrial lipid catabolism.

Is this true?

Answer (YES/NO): NO